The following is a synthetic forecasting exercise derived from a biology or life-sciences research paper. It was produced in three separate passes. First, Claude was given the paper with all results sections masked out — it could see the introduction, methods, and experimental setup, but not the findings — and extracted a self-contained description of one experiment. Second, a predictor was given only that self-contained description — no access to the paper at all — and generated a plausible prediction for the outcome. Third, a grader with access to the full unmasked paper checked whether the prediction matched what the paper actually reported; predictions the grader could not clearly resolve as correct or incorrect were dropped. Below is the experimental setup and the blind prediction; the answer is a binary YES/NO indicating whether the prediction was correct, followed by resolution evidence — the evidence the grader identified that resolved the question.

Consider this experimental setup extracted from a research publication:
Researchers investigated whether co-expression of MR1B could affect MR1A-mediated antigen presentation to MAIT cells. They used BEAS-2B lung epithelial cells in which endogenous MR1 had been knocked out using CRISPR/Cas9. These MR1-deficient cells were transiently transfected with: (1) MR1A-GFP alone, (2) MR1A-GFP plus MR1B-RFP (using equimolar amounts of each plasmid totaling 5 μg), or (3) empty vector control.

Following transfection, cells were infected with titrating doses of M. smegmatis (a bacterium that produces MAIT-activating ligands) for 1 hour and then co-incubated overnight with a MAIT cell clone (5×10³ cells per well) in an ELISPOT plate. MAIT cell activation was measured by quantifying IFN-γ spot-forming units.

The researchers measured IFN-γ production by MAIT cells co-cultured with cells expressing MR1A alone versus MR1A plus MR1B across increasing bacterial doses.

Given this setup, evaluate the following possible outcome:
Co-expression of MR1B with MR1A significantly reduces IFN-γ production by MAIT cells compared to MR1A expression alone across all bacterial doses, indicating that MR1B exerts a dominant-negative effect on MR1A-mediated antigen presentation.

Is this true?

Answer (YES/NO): YES